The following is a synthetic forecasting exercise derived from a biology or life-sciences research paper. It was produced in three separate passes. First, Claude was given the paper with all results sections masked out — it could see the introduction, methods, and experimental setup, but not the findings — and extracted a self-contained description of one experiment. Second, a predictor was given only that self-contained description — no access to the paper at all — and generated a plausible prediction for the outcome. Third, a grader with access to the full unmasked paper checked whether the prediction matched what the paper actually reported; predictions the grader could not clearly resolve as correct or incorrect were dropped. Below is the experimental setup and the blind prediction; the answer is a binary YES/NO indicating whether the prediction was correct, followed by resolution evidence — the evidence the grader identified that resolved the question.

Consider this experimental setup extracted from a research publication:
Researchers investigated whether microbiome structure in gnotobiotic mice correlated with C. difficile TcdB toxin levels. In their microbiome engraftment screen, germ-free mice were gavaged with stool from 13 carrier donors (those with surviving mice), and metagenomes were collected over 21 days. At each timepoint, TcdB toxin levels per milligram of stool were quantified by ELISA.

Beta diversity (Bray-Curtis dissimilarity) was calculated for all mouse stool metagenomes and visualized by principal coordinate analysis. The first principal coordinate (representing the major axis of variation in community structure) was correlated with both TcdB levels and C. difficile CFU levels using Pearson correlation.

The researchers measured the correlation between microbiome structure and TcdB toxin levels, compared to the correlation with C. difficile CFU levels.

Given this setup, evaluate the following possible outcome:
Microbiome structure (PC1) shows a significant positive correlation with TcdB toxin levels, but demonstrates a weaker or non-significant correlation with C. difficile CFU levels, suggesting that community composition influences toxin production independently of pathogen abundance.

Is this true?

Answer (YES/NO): NO